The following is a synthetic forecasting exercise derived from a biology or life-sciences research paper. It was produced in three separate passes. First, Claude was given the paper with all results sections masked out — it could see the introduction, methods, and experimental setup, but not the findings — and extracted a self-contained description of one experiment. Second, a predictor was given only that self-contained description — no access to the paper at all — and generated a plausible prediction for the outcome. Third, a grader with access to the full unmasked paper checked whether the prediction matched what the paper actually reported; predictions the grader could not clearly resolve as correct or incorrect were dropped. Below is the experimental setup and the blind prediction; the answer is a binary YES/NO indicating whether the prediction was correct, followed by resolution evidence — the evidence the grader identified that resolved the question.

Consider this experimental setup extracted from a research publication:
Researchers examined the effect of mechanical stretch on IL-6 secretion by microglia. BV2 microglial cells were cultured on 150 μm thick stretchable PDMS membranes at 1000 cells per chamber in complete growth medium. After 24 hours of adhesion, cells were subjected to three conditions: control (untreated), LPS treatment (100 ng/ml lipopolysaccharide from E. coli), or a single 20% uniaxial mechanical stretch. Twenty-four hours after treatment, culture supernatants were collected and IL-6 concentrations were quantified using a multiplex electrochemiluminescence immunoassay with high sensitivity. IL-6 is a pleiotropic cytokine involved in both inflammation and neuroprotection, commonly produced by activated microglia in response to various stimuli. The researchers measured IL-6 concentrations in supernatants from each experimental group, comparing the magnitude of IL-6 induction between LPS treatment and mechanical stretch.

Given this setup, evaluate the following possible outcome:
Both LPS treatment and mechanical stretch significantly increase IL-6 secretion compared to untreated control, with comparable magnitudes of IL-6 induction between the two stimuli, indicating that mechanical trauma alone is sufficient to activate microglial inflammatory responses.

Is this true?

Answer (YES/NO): NO